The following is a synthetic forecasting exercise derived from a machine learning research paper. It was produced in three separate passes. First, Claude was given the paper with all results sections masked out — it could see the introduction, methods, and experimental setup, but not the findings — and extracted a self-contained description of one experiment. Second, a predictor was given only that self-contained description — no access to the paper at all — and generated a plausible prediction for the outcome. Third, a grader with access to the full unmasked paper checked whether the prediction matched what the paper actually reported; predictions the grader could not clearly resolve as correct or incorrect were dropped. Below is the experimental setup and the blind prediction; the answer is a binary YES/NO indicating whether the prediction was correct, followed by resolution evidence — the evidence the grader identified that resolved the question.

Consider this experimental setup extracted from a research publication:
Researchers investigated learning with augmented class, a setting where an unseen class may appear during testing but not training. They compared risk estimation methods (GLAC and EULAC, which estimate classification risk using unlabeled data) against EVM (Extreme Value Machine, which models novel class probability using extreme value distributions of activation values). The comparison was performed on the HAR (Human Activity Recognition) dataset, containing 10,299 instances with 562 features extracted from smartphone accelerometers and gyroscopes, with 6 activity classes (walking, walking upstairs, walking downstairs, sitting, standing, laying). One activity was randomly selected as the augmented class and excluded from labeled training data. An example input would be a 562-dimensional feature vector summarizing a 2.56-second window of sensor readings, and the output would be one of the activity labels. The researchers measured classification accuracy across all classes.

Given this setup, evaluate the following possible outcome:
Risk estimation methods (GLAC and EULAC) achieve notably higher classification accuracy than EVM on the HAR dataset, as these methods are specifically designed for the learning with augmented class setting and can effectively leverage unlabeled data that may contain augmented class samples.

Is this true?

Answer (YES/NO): YES